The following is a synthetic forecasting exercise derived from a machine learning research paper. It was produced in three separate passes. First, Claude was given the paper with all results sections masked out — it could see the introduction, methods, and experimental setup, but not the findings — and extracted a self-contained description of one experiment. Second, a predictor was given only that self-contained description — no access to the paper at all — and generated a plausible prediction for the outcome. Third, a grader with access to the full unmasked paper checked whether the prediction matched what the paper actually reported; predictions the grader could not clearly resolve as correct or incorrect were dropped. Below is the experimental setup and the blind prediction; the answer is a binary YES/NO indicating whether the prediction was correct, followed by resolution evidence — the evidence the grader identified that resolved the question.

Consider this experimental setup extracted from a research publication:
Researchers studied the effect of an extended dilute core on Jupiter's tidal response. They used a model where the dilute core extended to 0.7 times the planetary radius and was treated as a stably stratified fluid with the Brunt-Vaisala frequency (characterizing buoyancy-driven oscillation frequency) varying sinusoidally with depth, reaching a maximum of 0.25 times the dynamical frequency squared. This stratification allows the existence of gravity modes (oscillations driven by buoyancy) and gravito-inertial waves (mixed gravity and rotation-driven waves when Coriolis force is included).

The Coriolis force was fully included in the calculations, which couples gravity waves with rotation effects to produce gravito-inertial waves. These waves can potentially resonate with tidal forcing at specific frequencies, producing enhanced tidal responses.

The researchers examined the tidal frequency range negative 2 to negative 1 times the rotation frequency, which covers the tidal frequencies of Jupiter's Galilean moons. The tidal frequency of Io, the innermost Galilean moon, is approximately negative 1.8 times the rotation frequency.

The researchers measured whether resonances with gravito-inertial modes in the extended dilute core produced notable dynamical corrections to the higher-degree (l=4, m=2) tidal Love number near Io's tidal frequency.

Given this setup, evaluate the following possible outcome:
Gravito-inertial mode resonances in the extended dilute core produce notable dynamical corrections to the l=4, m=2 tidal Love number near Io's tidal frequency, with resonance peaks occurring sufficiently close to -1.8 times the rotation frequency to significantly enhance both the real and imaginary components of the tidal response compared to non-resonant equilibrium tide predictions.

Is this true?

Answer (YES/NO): NO